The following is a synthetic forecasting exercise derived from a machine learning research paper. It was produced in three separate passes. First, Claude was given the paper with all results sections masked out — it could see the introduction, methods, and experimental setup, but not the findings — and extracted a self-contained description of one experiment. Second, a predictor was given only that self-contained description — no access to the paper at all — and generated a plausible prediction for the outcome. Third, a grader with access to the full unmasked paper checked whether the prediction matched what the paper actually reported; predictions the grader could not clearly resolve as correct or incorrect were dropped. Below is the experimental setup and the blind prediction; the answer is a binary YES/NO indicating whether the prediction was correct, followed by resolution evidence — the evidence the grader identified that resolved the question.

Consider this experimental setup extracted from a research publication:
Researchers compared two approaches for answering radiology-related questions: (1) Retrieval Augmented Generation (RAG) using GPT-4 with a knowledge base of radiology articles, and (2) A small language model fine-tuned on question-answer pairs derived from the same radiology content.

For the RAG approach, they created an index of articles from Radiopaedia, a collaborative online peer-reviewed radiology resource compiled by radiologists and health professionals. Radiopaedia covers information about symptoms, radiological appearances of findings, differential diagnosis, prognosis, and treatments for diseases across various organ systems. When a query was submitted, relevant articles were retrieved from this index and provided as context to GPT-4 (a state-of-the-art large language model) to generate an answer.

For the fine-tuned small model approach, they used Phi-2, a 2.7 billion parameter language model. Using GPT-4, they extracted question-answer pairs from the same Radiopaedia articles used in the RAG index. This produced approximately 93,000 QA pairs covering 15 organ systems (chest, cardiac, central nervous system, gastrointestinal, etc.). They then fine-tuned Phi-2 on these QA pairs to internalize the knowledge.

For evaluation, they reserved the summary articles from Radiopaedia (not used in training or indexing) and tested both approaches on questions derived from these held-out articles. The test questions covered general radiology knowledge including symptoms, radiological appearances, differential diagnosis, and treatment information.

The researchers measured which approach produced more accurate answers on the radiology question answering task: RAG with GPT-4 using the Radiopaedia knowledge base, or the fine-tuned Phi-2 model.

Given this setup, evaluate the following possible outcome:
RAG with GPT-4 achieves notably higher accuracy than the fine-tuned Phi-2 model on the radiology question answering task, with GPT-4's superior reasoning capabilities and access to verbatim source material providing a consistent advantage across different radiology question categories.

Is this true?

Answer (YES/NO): NO